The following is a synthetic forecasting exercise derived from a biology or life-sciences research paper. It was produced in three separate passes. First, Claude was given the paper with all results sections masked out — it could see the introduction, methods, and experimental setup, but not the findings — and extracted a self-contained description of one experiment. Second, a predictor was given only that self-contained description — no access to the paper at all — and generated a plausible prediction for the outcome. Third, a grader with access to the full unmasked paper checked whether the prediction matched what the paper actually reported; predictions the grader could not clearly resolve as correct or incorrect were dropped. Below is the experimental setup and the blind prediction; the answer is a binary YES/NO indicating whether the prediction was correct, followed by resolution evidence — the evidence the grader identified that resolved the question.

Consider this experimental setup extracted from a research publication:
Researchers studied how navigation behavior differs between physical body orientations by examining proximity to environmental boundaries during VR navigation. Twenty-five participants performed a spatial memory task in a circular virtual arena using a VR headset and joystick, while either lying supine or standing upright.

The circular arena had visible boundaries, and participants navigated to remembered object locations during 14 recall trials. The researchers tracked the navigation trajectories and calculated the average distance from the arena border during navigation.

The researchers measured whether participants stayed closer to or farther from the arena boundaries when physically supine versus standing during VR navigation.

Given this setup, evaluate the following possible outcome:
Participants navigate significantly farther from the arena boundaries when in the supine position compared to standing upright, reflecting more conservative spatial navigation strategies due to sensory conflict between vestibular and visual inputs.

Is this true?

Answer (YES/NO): NO